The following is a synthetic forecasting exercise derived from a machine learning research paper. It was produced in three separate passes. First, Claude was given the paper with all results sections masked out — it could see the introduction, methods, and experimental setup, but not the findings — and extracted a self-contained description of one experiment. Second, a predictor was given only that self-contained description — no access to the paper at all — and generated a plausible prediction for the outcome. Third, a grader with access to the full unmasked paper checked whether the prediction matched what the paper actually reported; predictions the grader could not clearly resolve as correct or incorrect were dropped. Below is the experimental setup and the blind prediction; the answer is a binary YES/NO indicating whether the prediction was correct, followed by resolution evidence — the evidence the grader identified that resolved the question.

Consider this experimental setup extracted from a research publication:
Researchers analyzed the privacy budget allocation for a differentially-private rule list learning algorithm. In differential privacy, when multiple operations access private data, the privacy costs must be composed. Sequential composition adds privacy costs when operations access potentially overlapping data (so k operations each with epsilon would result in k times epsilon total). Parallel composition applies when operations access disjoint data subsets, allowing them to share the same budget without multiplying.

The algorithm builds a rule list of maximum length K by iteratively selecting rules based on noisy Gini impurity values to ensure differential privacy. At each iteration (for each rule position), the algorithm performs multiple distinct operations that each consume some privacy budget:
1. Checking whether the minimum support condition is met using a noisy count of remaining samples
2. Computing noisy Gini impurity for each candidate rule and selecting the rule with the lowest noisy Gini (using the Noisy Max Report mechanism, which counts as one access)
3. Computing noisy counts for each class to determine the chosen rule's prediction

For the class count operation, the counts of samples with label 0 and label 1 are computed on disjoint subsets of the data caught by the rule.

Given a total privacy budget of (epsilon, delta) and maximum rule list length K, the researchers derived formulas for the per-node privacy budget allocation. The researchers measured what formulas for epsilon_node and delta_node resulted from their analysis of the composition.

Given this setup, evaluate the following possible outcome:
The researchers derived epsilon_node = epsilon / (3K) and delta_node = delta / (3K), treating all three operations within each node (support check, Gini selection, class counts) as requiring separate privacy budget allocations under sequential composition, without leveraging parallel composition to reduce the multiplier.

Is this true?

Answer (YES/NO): NO